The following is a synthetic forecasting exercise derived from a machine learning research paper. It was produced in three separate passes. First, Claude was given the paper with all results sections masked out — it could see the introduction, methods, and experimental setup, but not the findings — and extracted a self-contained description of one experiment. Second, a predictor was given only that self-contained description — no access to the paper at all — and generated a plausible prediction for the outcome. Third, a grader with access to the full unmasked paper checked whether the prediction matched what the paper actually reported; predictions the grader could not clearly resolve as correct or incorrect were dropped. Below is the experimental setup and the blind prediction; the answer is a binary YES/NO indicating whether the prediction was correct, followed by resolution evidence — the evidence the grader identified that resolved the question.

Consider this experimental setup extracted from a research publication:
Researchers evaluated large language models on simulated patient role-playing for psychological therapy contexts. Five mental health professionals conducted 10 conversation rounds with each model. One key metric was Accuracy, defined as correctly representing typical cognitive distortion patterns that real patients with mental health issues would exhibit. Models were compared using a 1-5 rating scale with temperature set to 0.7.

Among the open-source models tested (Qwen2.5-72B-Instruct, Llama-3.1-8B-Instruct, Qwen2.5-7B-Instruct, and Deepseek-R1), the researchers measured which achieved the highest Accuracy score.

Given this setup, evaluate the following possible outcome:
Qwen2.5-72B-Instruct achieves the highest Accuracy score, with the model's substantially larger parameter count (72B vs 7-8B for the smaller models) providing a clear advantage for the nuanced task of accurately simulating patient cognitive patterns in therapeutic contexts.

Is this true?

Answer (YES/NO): NO